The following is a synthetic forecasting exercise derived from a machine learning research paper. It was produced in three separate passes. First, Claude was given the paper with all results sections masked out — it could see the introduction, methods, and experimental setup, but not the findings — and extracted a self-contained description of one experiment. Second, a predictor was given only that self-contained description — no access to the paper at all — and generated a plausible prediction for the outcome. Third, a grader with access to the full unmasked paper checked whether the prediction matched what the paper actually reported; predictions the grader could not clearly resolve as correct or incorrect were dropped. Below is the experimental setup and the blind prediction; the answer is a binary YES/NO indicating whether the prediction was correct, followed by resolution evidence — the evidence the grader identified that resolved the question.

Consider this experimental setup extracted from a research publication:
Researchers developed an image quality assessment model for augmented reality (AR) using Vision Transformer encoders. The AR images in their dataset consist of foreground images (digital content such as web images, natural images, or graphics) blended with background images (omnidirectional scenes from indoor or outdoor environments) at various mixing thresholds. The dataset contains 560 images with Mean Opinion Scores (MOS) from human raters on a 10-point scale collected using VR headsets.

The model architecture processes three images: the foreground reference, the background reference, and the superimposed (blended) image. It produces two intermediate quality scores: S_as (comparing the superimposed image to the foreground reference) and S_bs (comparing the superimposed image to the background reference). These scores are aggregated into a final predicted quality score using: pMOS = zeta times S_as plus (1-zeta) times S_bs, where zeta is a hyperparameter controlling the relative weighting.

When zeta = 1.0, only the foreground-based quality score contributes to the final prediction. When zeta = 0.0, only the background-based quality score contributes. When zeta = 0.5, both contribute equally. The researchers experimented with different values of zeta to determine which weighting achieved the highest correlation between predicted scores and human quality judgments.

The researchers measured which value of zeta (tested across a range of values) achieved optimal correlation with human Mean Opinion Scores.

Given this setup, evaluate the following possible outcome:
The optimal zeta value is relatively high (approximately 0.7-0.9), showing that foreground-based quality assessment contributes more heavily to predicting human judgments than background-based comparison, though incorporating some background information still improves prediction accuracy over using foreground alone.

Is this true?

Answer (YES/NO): NO